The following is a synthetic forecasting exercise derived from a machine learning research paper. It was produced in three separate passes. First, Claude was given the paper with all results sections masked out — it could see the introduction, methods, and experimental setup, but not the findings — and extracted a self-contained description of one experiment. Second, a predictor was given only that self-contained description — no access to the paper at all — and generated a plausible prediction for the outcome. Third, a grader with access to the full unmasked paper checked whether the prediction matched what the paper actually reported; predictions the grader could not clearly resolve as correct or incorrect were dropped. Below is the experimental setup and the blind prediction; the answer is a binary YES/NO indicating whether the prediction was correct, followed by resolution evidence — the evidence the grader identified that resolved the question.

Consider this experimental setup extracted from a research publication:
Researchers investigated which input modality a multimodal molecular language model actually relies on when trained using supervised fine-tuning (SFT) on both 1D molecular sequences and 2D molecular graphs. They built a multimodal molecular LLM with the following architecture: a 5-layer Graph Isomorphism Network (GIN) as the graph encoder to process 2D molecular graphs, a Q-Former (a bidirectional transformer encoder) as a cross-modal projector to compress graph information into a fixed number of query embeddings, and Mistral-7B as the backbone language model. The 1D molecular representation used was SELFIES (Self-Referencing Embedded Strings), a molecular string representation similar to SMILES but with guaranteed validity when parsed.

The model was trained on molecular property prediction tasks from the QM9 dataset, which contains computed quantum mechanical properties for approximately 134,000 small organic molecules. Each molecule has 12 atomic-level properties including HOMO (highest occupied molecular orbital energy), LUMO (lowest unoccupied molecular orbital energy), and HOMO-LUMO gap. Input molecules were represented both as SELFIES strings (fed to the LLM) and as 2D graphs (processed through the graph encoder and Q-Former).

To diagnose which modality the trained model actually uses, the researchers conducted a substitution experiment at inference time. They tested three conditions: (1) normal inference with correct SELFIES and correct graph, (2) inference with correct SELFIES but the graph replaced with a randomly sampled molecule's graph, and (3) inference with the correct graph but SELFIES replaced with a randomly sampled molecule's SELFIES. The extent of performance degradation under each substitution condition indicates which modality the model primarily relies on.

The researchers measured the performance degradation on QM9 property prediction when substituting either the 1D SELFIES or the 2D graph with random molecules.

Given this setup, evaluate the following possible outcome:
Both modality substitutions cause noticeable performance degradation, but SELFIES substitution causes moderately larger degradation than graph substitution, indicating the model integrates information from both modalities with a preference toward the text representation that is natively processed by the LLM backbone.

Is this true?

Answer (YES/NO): NO